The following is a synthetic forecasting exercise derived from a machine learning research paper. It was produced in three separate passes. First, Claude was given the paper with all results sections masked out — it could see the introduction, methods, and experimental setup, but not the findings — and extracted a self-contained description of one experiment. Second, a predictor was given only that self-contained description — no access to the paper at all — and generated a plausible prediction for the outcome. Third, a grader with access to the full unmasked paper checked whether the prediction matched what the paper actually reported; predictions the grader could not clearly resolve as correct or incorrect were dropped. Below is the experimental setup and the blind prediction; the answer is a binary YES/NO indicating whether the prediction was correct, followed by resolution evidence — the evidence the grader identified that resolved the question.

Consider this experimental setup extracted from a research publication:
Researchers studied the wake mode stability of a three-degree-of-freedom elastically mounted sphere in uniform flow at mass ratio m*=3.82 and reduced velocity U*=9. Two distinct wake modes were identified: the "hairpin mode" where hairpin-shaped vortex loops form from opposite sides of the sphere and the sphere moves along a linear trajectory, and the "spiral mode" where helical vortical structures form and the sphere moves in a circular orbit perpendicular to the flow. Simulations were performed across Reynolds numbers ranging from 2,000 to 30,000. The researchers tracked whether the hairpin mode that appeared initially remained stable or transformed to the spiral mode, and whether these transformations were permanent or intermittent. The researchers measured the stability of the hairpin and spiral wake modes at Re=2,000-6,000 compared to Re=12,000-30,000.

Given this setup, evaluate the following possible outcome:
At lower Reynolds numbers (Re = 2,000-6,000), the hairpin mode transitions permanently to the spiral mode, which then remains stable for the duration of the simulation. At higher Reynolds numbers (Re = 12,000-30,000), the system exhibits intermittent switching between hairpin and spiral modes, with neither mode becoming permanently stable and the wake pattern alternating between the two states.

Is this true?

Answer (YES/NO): YES